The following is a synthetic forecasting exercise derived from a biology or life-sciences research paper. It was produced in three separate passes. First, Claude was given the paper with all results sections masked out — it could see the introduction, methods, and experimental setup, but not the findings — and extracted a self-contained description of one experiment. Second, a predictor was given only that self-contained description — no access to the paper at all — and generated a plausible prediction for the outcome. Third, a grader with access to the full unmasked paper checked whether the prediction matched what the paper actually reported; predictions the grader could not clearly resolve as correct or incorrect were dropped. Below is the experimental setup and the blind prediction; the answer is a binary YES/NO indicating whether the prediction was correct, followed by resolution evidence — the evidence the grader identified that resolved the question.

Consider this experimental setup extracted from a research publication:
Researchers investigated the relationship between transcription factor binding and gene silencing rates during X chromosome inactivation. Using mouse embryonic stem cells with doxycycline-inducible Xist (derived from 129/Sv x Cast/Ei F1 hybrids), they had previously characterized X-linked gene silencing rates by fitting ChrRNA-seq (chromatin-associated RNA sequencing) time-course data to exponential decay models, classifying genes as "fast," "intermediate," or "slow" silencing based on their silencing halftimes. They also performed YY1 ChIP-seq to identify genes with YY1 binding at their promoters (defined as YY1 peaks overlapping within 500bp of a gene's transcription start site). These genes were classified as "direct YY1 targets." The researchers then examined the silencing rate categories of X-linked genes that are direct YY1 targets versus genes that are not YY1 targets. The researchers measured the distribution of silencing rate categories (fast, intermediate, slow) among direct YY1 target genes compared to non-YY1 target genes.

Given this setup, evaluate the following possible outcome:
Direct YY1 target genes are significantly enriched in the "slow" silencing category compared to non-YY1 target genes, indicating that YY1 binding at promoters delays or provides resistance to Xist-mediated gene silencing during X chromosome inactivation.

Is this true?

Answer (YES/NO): YES